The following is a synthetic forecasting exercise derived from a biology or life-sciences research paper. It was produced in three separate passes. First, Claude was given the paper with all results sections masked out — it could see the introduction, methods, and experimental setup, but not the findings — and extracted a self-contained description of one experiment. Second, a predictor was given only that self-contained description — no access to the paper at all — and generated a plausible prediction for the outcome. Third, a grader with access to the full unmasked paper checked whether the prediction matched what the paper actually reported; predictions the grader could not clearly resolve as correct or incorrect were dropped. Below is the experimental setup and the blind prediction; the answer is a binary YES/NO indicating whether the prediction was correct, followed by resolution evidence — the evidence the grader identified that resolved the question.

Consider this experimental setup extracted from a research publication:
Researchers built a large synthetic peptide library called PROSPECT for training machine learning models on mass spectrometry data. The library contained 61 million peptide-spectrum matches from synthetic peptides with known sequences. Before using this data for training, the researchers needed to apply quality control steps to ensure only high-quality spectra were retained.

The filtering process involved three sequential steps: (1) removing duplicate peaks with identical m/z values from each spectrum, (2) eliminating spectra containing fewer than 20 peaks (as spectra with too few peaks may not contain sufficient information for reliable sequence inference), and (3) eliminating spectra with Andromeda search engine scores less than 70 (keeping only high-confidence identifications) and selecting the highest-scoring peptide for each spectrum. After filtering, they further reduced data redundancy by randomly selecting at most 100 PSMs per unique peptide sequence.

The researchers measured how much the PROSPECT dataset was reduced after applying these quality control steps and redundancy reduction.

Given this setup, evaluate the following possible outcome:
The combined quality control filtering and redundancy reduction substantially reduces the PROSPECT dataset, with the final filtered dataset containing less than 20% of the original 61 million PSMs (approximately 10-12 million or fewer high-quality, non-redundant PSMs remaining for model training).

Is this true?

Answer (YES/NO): NO